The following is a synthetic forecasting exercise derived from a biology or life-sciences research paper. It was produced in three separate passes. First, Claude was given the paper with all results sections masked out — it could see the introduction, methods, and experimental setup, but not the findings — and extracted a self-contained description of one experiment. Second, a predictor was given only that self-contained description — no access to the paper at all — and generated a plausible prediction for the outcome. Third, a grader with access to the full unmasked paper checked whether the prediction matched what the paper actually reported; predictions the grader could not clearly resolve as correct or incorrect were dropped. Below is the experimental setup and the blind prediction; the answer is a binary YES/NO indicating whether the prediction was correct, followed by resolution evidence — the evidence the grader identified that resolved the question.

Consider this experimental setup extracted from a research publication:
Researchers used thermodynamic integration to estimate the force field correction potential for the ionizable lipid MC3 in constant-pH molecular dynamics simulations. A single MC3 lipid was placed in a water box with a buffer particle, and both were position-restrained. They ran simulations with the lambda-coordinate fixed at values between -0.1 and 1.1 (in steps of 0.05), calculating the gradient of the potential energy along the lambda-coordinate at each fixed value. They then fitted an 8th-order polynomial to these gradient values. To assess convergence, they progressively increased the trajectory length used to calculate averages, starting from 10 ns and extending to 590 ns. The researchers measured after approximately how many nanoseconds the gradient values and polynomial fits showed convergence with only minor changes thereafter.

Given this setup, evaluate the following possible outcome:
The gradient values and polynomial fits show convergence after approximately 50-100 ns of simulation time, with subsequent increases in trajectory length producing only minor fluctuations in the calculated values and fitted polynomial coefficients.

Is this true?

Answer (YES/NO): NO